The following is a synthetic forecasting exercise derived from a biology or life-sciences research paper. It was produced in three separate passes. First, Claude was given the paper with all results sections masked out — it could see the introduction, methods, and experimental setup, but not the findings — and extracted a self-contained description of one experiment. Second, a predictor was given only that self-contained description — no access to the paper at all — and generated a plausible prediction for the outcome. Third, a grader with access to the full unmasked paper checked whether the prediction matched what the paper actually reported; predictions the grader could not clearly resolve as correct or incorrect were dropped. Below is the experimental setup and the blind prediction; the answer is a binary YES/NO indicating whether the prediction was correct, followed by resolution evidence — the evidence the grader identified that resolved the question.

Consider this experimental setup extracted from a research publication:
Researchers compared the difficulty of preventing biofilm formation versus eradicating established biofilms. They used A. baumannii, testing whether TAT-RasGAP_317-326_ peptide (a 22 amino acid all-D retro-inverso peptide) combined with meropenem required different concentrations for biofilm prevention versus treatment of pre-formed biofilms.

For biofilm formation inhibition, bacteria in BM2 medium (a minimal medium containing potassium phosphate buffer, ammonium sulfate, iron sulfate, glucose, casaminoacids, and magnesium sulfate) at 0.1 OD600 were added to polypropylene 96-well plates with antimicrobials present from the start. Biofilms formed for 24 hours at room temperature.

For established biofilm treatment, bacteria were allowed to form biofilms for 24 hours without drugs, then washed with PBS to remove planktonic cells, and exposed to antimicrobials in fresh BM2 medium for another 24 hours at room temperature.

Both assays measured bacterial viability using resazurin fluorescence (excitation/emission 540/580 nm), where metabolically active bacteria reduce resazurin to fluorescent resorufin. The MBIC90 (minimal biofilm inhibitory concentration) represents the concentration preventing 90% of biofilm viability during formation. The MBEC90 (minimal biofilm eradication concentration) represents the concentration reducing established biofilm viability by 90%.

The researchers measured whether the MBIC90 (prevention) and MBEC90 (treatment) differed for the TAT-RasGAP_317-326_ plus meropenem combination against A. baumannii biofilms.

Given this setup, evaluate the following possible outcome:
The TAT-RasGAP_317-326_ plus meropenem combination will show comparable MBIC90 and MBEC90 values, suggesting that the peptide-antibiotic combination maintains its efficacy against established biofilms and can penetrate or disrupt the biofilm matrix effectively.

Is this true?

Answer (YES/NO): NO